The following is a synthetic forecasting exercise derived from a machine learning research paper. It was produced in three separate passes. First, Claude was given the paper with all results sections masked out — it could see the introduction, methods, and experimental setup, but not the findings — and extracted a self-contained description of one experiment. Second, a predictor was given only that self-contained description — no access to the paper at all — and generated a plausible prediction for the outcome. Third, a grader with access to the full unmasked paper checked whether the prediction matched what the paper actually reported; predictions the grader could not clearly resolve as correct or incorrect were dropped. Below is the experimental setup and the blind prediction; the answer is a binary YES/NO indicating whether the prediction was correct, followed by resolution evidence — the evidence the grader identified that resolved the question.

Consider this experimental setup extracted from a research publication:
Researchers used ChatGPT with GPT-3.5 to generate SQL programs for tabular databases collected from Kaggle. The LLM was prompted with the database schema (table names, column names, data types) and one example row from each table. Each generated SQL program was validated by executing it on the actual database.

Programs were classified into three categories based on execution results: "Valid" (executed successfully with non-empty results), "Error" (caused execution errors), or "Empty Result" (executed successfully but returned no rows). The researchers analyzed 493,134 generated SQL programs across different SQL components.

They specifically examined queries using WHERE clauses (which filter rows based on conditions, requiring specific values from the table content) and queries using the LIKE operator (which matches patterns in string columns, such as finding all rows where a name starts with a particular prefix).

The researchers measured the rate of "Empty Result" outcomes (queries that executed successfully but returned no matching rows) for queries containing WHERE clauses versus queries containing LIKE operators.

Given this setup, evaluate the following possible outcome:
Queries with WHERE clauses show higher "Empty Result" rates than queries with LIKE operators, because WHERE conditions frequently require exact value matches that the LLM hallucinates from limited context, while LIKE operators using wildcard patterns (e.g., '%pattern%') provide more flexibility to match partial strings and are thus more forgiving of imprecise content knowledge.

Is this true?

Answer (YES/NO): NO